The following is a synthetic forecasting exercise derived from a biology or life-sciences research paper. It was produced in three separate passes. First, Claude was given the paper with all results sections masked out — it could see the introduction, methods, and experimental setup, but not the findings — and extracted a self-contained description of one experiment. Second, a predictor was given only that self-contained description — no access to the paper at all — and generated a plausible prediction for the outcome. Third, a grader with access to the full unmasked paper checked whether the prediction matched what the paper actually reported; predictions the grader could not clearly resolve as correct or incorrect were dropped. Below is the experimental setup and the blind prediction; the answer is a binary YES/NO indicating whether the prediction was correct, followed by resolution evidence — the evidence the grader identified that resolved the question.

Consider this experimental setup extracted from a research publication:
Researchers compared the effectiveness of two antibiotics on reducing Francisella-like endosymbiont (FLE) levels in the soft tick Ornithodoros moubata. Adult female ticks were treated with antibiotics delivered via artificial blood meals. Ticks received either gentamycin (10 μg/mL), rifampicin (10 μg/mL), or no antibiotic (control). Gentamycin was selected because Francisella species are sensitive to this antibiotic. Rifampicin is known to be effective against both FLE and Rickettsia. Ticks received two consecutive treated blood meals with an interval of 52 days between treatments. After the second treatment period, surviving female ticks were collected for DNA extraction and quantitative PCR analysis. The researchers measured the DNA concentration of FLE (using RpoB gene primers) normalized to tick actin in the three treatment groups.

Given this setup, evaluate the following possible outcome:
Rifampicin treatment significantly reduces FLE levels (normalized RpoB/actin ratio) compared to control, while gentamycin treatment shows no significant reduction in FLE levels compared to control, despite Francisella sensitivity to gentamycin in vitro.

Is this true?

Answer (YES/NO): NO